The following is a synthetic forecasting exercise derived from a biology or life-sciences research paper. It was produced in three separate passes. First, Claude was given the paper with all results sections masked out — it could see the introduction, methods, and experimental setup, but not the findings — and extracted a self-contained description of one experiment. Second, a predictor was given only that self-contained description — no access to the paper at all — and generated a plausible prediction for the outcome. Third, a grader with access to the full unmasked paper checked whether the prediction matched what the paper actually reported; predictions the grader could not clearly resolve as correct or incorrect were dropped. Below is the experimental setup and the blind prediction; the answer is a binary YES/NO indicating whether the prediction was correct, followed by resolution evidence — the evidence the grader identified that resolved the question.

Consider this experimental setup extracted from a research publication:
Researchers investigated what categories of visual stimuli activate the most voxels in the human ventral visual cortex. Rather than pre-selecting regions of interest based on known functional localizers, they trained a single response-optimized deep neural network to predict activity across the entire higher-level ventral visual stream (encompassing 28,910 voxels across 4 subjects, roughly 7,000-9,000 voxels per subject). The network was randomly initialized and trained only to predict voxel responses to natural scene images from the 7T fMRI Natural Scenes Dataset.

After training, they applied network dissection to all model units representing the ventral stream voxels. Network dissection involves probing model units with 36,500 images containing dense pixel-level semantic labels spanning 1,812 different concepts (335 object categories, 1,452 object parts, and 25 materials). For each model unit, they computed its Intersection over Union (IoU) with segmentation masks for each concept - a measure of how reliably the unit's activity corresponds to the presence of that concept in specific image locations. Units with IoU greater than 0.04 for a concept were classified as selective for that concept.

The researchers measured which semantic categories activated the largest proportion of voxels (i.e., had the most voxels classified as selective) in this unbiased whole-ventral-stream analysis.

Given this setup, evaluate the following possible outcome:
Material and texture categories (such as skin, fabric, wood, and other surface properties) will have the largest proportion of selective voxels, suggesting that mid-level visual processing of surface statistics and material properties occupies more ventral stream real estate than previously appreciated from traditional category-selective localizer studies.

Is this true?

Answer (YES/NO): NO